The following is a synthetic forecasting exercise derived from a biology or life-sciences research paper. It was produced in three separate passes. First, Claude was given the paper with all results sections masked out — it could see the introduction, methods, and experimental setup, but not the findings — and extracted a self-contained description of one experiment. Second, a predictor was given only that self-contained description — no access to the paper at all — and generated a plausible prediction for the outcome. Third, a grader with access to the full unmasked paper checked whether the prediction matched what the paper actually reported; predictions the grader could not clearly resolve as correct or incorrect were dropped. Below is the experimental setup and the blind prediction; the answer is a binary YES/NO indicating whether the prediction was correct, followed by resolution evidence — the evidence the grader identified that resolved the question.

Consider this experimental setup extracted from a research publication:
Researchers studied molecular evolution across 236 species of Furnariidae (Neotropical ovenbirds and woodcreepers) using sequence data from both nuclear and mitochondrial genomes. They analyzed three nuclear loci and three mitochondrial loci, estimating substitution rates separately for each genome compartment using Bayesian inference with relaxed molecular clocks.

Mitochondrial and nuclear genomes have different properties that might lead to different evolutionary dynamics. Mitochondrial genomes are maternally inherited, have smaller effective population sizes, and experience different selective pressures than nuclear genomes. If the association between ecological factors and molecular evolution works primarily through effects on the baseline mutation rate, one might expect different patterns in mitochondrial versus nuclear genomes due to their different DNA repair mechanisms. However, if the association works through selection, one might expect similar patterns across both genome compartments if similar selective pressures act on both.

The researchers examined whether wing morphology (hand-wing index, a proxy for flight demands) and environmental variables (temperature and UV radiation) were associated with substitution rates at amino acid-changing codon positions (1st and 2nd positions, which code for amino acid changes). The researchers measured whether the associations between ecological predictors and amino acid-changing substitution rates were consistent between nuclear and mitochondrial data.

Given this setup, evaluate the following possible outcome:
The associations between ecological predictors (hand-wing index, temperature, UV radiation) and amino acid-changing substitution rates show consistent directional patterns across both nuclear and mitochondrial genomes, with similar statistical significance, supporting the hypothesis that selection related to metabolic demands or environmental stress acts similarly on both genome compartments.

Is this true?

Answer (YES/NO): NO